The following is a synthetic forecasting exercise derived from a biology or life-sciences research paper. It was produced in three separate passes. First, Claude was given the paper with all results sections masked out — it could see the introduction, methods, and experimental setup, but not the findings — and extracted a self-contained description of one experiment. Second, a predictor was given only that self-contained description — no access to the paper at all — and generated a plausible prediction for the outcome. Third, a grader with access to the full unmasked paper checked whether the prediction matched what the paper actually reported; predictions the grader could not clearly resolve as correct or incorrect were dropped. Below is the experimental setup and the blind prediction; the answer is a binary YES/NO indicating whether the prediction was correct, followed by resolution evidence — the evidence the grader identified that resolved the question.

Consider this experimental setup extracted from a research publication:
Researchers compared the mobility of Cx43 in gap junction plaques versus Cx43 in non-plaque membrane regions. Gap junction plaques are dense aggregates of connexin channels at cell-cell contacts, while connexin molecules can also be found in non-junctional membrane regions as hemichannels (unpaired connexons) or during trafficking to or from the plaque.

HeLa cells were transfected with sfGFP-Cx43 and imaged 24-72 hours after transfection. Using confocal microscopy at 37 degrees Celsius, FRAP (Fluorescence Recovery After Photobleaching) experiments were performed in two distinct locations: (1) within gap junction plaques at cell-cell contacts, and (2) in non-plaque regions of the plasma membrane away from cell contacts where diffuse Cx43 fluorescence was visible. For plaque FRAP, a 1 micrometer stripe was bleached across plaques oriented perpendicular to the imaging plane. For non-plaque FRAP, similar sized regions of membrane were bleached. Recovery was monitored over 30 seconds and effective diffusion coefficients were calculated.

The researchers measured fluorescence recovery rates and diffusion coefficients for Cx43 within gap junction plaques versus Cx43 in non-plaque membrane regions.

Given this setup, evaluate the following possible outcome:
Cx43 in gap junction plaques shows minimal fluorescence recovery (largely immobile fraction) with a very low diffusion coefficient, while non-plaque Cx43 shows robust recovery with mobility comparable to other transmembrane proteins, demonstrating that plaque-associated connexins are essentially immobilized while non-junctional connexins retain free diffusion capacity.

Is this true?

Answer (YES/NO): NO